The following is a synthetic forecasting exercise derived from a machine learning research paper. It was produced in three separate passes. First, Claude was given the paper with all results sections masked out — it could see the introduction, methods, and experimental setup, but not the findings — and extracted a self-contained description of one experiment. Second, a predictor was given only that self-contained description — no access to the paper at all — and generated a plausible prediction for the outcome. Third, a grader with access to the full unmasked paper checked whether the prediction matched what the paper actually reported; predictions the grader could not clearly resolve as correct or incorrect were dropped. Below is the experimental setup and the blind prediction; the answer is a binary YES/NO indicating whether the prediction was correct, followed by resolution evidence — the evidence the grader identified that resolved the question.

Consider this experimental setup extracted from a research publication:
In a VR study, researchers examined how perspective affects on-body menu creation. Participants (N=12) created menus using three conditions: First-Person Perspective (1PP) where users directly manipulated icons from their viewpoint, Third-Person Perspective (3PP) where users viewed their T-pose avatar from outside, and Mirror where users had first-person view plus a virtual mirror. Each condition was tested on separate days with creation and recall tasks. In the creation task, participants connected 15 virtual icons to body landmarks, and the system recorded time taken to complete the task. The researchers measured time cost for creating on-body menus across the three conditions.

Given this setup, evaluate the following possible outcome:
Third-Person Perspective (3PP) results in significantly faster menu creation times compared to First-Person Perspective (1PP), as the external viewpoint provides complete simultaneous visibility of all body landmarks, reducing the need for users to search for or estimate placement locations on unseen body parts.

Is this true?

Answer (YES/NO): NO